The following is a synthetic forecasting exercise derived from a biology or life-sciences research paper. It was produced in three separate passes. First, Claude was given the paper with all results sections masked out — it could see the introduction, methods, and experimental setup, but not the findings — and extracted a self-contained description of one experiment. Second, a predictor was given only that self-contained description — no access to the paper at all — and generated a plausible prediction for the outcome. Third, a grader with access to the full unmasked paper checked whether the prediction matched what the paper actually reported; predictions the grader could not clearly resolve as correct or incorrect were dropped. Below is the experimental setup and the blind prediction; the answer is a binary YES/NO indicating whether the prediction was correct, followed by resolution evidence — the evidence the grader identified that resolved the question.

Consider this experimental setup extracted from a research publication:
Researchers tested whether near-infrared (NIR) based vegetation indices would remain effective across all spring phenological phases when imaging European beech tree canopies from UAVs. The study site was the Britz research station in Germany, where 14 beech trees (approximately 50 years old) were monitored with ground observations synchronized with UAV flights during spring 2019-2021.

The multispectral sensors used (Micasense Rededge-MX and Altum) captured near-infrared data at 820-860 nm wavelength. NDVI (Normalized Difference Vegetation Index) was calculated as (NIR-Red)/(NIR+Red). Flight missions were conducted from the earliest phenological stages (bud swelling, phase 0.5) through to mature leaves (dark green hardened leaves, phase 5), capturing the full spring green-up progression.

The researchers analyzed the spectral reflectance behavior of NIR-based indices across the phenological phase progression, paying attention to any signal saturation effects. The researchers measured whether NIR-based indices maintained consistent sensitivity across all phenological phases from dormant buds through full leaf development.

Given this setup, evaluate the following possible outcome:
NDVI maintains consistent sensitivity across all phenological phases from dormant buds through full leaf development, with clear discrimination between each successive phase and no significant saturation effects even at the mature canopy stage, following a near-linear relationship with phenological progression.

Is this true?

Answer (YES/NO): NO